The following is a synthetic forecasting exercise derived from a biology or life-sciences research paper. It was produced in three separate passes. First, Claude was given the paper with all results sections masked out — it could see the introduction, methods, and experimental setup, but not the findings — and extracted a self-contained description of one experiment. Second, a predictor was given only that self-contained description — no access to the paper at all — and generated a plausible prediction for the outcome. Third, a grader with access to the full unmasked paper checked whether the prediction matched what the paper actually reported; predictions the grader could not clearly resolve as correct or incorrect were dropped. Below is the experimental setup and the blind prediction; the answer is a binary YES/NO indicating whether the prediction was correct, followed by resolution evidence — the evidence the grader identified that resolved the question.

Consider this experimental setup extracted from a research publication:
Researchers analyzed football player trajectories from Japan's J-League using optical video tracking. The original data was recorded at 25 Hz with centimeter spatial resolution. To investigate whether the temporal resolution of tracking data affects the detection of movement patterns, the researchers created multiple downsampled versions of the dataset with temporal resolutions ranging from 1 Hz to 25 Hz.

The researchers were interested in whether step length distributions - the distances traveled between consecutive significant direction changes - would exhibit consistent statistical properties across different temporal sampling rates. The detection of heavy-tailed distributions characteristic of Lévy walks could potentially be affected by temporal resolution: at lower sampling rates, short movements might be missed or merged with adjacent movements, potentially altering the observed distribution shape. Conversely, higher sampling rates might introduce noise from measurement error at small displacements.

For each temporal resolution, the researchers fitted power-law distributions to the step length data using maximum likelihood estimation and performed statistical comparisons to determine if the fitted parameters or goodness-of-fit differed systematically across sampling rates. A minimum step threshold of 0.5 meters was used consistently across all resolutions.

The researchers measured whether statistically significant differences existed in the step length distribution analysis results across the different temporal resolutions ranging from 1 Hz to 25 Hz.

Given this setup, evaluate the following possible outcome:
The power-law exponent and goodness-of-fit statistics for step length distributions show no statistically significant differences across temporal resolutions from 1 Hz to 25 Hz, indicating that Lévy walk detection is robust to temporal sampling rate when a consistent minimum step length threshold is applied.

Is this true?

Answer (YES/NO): YES